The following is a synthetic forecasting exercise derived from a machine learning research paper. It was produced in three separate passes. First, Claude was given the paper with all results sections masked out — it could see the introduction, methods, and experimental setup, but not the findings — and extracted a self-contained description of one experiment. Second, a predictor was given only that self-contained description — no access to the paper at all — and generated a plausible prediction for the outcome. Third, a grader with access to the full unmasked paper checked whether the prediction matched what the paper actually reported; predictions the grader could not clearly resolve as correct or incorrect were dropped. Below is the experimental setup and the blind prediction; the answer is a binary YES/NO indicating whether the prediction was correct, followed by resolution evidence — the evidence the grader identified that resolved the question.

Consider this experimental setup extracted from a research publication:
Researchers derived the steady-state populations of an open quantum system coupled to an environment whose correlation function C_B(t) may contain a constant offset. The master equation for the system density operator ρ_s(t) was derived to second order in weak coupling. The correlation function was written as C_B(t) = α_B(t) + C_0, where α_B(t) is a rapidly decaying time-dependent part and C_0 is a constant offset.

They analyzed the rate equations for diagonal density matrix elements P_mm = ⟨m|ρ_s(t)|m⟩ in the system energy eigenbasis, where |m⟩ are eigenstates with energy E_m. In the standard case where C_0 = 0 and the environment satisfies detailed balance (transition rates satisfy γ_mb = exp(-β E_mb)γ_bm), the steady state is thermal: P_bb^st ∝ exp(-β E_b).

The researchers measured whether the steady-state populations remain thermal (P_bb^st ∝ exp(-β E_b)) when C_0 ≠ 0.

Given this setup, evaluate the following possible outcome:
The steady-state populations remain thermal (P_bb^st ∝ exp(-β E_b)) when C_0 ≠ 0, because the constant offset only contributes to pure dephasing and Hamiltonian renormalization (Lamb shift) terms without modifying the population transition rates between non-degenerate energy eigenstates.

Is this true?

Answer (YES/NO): NO